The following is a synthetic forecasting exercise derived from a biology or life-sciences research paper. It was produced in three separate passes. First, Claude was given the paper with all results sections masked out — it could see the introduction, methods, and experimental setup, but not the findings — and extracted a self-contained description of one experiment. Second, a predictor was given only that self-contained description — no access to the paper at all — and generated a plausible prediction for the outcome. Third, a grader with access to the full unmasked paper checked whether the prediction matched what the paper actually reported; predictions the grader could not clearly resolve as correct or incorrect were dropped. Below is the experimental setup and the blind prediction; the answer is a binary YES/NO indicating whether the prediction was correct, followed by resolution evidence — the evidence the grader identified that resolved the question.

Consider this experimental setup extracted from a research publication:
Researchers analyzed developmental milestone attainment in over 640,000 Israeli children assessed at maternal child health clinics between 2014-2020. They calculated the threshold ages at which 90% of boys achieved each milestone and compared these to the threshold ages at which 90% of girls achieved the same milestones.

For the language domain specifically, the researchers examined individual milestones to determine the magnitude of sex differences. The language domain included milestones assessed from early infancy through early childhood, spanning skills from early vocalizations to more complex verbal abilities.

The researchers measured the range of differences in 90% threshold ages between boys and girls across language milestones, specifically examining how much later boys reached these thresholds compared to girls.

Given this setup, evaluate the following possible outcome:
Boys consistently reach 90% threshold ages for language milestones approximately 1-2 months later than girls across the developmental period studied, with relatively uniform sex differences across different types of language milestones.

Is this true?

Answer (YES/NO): NO